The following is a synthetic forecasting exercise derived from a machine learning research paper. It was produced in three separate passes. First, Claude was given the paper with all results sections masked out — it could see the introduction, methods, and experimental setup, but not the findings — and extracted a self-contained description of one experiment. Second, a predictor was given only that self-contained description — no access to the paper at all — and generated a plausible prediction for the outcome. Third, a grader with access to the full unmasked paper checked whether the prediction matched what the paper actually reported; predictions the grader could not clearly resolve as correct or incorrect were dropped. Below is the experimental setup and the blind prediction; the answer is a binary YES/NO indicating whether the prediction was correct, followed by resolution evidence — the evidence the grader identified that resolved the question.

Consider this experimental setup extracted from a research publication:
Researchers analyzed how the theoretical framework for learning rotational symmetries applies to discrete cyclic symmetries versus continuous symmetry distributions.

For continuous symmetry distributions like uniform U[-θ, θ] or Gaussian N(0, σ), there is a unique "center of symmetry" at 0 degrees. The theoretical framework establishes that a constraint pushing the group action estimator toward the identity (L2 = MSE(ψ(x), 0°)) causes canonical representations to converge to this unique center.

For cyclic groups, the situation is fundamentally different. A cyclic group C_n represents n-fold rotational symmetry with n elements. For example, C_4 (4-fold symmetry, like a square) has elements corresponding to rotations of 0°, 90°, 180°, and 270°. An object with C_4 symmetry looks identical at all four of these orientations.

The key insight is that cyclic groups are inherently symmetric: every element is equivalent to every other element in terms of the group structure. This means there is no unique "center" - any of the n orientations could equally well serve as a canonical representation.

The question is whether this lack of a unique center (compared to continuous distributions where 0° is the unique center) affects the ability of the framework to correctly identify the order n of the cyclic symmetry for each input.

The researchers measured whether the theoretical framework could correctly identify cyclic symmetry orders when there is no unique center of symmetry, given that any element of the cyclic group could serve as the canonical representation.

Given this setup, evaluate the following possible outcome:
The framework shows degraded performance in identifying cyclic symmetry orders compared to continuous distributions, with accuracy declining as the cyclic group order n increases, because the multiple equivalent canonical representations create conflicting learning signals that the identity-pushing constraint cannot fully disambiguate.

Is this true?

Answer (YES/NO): NO